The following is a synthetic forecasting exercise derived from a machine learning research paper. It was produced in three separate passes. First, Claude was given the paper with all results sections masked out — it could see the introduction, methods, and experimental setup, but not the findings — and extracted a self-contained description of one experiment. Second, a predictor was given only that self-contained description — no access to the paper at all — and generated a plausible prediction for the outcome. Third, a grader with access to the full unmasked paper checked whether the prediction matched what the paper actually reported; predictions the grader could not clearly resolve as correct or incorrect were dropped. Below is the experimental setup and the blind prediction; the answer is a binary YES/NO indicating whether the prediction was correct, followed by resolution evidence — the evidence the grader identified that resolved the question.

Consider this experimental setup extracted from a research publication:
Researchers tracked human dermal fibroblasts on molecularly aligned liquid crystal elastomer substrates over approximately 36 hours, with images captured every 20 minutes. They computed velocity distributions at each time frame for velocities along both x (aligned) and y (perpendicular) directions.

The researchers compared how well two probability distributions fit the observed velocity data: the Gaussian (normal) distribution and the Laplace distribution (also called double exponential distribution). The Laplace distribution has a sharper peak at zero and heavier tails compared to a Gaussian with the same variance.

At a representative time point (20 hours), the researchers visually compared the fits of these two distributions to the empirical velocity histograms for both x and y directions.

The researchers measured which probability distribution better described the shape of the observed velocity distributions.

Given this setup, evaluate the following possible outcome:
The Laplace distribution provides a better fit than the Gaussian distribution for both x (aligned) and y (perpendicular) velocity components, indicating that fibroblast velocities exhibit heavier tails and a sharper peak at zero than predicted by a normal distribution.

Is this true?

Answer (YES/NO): YES